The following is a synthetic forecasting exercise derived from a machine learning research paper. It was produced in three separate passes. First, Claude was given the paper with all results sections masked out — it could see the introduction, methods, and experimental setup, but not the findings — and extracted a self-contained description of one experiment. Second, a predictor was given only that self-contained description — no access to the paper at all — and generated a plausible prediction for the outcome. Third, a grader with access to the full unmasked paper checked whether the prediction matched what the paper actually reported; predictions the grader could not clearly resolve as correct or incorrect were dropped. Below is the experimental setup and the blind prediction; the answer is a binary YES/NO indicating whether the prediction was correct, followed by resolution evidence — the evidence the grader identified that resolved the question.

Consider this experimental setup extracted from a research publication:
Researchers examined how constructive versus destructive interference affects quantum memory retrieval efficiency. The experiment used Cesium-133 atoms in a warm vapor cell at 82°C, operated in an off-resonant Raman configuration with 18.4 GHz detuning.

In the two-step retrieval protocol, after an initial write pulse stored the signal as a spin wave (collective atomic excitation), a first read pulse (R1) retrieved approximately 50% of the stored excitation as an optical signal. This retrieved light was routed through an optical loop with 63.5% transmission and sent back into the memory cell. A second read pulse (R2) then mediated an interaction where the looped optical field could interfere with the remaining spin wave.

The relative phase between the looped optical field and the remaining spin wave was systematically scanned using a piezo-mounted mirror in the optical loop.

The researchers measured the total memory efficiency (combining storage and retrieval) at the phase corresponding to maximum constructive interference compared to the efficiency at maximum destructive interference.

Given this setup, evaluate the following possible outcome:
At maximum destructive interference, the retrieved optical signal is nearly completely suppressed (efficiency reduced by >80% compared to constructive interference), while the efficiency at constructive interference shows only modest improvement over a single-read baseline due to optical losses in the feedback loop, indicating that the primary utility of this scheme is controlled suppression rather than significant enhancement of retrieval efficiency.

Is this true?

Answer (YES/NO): NO